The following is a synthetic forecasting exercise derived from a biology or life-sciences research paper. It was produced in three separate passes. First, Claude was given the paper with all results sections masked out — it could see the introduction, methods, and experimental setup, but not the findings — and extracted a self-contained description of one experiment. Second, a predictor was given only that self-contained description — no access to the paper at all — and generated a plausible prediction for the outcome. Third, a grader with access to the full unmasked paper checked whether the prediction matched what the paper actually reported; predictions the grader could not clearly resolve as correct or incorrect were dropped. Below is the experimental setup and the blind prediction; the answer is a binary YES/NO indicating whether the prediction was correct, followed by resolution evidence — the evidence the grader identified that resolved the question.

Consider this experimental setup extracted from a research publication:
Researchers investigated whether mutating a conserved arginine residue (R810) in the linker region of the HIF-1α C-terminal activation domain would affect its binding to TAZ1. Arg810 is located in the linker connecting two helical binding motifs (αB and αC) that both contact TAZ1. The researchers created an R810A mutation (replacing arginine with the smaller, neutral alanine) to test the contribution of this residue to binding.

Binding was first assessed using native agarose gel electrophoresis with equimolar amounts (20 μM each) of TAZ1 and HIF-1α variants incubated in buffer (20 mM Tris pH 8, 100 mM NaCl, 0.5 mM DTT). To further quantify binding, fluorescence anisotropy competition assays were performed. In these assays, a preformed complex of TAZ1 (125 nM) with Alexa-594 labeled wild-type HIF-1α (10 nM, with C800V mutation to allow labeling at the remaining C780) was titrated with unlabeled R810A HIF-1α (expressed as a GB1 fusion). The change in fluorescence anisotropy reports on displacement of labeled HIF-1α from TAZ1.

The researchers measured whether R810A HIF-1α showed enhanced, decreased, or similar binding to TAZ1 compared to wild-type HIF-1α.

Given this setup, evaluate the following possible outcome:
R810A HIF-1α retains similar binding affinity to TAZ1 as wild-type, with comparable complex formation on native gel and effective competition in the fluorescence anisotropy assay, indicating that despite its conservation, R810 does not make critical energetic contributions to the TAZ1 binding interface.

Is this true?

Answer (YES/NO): NO